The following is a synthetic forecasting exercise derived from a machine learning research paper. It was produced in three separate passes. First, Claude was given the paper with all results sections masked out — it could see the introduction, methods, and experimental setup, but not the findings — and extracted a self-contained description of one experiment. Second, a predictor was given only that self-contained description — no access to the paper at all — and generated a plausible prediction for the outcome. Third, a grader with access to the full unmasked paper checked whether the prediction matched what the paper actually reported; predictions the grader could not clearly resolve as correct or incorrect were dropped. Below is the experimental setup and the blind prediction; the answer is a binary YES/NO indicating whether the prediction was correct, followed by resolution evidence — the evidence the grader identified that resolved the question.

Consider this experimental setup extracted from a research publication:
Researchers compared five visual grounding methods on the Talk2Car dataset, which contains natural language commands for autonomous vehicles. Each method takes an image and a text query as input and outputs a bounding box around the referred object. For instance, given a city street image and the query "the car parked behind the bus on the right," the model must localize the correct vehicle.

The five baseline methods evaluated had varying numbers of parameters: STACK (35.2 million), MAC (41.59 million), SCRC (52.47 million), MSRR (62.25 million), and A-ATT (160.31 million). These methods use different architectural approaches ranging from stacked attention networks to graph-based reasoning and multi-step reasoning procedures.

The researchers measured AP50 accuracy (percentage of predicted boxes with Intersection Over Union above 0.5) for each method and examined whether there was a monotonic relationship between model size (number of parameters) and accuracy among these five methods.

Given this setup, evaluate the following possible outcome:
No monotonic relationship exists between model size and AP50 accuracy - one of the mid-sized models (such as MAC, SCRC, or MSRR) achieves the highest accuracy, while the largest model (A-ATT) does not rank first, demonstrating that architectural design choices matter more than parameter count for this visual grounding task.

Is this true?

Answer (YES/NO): YES